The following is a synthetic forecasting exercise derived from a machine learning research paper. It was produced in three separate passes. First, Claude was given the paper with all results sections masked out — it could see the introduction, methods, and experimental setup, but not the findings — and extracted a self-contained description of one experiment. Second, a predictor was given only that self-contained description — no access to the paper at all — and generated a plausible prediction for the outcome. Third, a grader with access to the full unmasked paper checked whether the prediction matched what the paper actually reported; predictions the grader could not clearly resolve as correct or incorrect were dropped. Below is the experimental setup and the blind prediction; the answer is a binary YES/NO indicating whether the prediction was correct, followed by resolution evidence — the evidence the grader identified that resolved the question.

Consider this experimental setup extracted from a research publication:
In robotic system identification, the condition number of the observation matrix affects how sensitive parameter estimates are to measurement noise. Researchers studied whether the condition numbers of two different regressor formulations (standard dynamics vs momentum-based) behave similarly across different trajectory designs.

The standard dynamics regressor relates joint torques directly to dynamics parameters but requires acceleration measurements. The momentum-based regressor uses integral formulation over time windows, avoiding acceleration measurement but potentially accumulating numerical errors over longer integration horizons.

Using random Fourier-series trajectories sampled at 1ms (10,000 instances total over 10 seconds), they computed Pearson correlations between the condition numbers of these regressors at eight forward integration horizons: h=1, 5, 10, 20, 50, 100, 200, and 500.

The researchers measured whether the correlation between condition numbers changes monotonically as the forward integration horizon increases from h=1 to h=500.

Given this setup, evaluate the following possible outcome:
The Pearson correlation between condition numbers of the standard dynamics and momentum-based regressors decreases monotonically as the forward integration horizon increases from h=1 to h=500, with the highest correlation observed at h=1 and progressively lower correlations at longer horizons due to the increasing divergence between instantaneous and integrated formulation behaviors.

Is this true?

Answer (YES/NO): NO